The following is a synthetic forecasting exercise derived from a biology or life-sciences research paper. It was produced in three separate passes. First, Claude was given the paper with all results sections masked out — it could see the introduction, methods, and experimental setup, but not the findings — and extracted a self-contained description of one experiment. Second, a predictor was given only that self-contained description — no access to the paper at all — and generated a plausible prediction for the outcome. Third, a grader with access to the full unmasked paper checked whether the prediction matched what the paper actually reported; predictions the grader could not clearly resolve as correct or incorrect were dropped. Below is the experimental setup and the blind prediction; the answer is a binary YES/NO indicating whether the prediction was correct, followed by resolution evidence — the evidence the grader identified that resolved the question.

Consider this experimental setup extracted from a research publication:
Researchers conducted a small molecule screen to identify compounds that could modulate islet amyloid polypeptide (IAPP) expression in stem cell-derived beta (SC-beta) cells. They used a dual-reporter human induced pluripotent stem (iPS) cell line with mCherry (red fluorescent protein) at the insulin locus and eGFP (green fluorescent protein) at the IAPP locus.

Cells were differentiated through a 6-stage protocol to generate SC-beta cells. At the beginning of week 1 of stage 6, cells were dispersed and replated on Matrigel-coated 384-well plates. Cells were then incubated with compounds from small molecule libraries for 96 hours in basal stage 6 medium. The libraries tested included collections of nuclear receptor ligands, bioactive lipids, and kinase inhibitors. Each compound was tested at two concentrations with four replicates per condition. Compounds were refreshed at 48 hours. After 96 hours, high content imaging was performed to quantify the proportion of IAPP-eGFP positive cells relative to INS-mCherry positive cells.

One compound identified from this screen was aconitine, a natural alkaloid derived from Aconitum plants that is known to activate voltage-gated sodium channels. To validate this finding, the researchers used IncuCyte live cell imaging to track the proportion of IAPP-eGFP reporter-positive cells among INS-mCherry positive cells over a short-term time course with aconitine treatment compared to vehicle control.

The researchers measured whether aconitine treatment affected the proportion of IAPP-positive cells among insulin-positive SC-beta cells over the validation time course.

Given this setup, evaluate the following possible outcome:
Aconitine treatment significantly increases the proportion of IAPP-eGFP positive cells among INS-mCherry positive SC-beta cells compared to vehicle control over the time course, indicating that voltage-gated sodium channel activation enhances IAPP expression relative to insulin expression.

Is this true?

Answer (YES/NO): YES